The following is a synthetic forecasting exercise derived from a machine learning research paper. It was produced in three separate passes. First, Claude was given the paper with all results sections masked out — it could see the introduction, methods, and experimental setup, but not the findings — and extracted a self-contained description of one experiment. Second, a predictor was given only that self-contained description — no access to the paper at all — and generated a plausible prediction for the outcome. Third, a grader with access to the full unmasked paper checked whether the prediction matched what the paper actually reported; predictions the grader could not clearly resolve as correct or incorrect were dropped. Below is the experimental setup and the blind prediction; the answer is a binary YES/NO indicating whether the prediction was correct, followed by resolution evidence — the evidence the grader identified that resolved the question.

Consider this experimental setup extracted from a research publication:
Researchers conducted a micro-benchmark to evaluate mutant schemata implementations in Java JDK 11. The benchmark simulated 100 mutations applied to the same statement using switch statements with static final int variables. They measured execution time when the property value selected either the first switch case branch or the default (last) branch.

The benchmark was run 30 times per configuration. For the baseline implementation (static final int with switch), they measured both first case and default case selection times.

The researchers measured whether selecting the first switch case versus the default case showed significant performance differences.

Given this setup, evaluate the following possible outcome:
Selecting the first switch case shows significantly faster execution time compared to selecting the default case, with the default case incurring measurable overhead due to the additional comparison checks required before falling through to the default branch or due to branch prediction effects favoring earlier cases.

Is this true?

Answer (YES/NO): NO